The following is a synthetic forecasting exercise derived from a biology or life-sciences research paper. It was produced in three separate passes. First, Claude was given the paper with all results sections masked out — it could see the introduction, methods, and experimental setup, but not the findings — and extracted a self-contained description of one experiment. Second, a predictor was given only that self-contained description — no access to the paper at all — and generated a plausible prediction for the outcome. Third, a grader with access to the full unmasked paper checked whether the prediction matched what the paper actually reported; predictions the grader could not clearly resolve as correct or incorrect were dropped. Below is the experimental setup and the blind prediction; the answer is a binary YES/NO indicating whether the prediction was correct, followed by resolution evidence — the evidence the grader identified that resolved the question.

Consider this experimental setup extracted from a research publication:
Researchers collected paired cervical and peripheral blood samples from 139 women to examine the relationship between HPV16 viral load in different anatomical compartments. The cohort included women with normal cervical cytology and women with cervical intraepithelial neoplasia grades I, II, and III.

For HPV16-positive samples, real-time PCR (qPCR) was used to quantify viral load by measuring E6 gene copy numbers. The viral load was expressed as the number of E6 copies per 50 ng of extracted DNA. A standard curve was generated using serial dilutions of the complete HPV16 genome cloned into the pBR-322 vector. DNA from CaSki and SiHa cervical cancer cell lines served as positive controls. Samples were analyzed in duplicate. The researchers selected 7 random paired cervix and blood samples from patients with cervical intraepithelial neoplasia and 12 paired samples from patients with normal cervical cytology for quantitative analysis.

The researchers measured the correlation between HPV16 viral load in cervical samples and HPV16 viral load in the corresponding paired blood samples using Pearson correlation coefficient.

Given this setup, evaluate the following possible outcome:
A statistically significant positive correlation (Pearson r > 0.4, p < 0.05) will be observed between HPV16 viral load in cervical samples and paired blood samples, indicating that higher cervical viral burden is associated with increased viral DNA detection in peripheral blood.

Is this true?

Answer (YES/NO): NO